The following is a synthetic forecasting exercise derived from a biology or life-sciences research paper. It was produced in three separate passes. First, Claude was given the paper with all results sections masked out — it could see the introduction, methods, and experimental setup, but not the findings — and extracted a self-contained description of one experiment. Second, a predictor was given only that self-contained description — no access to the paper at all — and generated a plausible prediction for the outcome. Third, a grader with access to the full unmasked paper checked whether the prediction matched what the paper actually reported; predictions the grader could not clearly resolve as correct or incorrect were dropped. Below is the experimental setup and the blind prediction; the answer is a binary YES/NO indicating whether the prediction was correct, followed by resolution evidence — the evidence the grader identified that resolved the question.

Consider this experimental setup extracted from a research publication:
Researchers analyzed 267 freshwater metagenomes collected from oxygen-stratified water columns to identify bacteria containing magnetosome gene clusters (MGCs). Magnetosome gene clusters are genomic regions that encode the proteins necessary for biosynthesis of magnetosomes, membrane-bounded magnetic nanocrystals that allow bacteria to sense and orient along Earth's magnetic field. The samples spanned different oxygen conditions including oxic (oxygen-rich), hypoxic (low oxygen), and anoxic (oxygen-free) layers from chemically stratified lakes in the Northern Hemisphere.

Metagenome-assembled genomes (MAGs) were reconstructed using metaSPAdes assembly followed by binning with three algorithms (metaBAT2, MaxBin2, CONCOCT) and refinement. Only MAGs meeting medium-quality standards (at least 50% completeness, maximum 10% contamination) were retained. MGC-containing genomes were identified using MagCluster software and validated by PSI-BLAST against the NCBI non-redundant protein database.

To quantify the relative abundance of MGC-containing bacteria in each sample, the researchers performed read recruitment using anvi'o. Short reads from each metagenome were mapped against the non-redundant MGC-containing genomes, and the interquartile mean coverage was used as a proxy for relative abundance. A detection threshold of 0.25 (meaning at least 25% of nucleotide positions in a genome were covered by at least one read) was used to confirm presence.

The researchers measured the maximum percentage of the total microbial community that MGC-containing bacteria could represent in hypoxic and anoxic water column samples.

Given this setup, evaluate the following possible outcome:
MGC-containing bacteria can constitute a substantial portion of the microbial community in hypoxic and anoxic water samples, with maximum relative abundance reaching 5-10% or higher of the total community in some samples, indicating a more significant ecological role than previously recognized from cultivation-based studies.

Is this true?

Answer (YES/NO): YES